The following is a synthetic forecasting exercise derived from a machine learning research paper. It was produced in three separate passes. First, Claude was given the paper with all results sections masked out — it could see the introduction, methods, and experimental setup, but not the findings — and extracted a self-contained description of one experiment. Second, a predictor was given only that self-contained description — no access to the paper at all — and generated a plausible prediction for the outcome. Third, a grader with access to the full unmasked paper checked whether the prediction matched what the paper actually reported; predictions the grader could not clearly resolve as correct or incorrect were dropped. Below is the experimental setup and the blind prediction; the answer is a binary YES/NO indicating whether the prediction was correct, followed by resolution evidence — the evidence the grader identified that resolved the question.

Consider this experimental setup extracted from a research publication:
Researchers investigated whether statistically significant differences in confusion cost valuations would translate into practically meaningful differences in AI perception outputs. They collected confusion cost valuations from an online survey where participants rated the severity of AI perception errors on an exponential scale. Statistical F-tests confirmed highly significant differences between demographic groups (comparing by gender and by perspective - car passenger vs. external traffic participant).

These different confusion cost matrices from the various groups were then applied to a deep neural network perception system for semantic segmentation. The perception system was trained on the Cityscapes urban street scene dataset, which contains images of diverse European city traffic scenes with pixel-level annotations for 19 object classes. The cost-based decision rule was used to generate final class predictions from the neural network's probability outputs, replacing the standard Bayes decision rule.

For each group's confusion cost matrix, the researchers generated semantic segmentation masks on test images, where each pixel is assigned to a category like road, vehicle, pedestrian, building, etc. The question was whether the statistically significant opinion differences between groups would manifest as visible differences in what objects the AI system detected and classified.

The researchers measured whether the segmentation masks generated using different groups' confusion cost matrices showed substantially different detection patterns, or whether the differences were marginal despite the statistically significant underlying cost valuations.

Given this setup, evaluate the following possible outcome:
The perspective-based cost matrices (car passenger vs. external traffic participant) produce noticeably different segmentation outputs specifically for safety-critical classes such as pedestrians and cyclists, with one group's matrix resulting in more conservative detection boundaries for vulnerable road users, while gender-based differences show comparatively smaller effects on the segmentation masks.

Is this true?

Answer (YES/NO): NO